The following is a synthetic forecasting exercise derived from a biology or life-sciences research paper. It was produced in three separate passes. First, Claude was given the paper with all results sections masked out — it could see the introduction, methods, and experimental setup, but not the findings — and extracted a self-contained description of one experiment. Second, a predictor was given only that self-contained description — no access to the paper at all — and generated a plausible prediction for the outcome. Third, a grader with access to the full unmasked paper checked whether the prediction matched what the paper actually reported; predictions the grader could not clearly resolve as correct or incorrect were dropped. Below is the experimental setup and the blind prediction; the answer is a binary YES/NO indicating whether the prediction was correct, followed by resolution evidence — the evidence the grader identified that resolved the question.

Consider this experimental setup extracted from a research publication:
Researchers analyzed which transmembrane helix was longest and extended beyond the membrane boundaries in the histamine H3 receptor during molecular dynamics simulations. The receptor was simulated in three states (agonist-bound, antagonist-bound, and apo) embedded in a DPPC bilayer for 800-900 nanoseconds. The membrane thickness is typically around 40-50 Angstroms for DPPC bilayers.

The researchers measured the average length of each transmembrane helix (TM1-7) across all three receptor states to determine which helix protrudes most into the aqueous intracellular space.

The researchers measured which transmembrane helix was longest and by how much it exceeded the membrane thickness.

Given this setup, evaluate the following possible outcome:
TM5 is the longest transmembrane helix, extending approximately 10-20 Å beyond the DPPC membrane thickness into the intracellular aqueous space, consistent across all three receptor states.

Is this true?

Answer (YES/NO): NO